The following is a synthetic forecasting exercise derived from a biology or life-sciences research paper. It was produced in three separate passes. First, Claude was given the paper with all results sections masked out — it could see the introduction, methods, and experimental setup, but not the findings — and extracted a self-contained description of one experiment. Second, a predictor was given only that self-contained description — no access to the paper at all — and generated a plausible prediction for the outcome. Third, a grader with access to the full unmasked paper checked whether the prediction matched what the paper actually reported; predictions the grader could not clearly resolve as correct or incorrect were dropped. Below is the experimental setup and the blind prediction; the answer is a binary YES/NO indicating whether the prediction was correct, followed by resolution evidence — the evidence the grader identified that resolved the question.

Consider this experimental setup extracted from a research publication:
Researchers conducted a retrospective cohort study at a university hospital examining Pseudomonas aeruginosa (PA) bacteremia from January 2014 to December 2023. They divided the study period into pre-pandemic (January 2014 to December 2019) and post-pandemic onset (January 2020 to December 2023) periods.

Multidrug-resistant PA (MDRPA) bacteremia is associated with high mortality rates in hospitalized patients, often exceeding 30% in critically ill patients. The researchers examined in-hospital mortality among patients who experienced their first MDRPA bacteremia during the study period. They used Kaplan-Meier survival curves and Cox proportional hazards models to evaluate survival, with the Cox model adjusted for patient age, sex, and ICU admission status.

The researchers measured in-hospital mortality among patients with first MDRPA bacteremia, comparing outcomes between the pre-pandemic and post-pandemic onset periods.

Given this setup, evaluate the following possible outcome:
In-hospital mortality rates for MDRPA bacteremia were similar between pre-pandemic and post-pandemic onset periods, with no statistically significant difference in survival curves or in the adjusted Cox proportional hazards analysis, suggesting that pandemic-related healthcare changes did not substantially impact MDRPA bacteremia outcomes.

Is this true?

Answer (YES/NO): YES